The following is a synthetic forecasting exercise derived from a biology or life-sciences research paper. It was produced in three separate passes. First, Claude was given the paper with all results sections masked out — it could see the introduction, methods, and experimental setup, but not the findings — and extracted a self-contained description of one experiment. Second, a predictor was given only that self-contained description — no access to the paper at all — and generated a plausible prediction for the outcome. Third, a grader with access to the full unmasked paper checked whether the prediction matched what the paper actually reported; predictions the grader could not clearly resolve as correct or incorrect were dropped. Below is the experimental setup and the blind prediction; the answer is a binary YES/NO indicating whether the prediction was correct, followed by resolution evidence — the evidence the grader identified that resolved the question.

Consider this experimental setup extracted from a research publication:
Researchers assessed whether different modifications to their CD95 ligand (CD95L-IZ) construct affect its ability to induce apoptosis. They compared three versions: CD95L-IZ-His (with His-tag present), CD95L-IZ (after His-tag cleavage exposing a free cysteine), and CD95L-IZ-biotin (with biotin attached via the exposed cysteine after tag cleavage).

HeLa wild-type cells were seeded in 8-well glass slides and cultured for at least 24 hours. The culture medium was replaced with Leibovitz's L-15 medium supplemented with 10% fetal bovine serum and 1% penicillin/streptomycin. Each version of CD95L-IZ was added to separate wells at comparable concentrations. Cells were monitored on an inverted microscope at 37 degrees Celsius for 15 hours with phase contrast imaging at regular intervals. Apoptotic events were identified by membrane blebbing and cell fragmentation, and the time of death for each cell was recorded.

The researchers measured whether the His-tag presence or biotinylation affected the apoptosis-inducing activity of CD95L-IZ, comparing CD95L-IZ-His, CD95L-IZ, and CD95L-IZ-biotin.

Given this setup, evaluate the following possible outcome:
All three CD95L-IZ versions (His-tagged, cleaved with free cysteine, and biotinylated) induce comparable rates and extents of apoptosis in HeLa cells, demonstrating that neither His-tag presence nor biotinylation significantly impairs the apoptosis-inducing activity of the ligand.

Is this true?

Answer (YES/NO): NO